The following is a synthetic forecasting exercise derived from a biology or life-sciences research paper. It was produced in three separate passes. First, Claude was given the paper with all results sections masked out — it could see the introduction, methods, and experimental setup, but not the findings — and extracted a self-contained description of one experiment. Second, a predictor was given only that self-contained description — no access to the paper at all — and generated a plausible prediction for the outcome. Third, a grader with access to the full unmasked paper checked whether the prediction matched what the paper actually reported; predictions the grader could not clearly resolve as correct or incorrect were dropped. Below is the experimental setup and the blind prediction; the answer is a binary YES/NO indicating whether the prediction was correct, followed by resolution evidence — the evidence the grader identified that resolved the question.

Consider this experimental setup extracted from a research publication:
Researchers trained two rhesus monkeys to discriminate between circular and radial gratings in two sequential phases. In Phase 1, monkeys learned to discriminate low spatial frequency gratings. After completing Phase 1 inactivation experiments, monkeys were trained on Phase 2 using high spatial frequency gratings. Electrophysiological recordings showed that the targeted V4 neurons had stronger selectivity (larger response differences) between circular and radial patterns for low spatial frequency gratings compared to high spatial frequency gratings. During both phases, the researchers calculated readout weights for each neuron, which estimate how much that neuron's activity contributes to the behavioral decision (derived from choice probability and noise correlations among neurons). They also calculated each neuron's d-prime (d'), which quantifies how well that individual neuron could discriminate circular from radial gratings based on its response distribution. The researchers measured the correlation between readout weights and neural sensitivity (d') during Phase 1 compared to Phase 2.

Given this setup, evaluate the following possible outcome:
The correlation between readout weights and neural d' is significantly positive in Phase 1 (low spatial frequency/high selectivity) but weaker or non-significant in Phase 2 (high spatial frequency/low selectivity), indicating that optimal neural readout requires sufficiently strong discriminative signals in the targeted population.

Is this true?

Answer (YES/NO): NO